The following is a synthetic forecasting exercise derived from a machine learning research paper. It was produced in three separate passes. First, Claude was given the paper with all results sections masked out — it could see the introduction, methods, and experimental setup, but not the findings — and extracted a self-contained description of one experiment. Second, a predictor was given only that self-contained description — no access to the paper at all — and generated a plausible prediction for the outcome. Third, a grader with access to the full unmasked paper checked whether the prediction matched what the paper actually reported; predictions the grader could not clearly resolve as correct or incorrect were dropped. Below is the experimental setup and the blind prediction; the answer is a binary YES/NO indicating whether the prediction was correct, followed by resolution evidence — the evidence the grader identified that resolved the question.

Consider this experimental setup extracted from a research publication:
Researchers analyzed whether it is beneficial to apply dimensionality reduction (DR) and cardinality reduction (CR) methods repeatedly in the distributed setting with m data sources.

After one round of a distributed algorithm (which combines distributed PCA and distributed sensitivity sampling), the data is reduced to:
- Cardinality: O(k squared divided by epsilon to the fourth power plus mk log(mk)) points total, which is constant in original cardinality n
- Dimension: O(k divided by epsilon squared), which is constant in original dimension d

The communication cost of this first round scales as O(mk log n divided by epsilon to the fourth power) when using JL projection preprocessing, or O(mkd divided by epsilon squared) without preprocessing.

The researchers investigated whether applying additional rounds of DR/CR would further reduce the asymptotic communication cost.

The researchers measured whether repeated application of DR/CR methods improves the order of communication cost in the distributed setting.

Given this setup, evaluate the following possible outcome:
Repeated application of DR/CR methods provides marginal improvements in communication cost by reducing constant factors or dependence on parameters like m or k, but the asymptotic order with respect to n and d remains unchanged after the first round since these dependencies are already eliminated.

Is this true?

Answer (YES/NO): NO